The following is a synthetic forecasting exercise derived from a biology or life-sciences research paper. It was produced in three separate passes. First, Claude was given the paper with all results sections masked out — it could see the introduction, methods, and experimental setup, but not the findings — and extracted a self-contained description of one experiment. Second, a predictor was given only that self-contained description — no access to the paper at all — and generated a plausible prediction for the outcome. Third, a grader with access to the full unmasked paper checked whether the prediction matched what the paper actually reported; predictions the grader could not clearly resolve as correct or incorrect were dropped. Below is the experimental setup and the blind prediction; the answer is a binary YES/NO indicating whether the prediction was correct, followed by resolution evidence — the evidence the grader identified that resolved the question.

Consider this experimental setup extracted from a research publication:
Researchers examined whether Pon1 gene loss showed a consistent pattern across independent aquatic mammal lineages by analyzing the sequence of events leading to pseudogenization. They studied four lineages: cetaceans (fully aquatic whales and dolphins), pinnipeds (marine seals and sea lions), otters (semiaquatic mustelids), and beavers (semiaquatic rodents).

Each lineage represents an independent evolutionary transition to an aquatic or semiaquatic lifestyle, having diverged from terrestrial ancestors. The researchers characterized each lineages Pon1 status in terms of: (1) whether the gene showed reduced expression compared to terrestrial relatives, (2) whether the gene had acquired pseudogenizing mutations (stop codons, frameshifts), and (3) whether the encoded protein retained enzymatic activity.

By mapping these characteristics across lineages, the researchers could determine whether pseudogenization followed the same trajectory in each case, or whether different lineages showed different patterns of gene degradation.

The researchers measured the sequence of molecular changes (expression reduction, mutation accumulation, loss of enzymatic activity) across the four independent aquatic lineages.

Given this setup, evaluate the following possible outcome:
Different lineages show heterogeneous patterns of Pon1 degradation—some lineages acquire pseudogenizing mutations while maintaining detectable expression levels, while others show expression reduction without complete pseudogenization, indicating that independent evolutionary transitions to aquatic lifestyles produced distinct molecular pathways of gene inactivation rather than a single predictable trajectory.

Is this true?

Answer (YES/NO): NO